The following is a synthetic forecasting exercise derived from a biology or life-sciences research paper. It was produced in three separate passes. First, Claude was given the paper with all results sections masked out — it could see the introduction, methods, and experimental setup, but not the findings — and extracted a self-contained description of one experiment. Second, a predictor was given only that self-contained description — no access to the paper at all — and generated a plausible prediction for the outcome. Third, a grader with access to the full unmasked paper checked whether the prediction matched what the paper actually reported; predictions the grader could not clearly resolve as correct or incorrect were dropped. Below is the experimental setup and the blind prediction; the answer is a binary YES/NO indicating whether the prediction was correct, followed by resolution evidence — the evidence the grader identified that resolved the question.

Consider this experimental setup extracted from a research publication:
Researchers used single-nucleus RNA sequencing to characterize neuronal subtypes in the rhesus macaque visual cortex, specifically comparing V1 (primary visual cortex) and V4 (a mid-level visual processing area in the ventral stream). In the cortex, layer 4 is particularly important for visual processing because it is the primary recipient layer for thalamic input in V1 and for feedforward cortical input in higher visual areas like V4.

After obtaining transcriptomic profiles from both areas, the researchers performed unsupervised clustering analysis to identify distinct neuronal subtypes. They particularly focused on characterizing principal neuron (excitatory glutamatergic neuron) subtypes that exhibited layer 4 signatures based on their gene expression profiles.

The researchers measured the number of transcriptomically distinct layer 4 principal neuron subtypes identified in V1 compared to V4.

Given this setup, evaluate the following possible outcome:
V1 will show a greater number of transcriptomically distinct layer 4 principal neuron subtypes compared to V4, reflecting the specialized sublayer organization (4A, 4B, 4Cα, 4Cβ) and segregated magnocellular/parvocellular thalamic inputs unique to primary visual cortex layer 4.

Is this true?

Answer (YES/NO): YES